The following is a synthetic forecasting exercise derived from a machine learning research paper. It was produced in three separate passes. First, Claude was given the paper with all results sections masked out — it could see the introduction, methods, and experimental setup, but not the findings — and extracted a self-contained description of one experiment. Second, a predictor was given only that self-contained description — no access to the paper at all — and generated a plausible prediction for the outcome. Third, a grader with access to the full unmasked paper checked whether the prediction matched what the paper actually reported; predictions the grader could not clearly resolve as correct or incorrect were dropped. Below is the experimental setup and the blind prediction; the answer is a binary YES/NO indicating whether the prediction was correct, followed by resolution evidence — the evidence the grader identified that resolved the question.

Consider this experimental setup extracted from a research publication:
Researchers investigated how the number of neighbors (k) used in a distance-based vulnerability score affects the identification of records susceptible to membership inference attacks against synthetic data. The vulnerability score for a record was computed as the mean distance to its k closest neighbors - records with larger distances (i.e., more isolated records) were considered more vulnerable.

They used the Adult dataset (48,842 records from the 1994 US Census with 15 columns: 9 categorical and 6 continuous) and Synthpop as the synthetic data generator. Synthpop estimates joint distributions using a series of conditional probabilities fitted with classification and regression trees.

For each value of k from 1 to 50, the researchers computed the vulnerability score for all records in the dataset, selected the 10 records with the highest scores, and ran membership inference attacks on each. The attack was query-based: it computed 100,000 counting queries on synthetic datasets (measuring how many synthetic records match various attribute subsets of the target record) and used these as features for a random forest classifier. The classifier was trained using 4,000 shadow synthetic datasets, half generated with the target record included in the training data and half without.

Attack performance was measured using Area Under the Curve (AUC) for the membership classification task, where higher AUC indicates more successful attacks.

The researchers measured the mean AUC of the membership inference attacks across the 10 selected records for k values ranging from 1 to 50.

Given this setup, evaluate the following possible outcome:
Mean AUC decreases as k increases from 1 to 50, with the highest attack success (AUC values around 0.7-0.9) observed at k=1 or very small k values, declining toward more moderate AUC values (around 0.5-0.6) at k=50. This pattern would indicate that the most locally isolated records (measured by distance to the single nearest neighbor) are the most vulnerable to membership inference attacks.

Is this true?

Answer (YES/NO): NO